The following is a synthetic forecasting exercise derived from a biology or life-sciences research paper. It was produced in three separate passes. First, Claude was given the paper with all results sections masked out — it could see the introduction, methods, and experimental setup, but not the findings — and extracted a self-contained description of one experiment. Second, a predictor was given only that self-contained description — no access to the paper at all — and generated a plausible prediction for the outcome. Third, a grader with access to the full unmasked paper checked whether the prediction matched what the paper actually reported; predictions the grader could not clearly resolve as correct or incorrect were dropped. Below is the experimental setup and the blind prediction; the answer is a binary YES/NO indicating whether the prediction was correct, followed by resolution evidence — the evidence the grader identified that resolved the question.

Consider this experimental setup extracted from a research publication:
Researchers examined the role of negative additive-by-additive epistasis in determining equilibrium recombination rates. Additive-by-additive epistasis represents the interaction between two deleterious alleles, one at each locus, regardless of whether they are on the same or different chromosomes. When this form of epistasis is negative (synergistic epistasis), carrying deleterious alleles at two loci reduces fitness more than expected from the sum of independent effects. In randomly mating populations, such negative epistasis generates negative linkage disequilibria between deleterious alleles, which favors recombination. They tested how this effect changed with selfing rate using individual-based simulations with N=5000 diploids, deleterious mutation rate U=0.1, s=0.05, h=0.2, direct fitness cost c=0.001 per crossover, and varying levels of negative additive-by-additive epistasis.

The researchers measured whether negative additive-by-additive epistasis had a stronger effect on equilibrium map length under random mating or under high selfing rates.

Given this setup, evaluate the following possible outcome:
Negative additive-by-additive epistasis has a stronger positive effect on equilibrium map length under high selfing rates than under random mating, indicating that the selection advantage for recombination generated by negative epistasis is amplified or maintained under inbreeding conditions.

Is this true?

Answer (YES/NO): YES